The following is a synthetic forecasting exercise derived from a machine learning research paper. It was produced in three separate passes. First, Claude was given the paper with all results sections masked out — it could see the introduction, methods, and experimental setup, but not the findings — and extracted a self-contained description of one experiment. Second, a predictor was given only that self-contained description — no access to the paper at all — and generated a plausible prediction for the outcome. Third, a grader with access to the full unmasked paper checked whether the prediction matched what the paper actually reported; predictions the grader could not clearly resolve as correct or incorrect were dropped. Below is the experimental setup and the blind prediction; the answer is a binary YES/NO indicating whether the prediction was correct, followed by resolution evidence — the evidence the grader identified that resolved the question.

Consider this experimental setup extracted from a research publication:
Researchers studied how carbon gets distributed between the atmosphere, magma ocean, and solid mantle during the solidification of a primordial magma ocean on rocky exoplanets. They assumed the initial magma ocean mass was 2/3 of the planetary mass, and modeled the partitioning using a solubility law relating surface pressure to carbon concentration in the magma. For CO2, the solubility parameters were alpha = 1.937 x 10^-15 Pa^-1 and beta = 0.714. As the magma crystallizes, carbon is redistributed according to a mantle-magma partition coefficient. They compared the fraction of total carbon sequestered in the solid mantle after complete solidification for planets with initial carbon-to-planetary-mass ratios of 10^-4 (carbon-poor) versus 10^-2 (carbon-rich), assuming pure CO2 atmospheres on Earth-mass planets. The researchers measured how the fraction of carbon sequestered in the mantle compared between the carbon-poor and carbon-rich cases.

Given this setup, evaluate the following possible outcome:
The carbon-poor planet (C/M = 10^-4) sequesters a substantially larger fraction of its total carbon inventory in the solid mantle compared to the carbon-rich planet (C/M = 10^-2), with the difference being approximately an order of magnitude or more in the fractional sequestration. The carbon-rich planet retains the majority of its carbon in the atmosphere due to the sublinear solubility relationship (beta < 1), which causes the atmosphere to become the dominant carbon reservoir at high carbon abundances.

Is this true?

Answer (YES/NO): NO